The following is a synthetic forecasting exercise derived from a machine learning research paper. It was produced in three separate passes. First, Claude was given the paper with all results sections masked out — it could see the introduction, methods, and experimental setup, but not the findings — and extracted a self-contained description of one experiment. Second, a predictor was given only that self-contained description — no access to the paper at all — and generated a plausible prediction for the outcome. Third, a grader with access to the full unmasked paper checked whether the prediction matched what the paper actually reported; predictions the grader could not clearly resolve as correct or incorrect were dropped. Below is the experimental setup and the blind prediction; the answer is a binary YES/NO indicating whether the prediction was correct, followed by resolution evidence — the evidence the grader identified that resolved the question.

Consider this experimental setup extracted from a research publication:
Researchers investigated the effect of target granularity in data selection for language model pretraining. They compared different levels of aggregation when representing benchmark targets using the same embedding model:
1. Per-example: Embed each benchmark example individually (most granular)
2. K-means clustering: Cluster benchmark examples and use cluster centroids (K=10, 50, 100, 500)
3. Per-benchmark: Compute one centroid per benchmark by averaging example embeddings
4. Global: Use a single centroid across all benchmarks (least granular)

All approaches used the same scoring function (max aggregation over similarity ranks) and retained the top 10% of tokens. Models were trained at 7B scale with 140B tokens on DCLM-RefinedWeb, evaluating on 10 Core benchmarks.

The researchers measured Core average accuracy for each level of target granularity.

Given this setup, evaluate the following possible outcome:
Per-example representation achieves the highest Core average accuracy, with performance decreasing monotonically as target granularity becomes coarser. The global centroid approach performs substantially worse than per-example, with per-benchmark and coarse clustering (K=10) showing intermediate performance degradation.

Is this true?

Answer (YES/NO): YES